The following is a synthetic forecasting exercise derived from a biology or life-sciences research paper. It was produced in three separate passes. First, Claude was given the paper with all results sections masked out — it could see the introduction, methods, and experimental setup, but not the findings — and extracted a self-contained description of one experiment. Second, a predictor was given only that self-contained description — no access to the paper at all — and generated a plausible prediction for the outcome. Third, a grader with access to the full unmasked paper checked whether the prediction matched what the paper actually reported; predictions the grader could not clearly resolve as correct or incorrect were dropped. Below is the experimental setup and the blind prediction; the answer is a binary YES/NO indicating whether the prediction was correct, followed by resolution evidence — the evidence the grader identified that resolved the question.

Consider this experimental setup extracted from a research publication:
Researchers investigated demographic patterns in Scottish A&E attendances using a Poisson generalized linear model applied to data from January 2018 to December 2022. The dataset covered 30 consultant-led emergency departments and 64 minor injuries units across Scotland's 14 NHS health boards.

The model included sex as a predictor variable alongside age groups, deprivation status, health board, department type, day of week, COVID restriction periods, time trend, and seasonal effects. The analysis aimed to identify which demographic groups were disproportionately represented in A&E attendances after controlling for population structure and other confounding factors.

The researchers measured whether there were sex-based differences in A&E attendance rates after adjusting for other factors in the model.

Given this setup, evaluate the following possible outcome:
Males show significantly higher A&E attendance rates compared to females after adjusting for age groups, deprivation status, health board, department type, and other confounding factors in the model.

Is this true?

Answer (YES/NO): NO